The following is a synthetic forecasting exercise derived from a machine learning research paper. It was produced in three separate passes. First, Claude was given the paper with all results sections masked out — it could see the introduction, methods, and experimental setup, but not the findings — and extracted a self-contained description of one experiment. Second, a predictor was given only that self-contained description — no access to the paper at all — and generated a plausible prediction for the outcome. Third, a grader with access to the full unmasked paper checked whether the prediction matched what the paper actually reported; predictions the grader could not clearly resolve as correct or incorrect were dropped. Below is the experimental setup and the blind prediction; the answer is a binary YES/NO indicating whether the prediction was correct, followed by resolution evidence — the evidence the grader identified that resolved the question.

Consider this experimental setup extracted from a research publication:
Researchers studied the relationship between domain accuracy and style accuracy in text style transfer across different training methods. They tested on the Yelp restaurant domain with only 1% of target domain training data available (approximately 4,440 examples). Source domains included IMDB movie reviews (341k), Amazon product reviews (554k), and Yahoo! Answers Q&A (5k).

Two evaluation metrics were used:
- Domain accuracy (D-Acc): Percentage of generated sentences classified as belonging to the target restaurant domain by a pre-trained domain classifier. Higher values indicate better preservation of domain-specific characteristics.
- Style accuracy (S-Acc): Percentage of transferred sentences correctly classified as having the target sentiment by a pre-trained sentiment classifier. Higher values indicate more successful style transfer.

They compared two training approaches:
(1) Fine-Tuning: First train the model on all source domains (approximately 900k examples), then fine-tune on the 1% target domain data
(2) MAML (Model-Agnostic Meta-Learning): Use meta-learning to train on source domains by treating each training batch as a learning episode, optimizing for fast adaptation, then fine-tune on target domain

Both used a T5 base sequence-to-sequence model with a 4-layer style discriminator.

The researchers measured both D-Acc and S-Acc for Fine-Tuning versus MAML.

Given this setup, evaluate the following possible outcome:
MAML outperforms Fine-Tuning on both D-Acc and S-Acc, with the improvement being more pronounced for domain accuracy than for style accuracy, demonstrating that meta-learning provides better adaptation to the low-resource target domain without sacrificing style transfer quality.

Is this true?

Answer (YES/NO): NO